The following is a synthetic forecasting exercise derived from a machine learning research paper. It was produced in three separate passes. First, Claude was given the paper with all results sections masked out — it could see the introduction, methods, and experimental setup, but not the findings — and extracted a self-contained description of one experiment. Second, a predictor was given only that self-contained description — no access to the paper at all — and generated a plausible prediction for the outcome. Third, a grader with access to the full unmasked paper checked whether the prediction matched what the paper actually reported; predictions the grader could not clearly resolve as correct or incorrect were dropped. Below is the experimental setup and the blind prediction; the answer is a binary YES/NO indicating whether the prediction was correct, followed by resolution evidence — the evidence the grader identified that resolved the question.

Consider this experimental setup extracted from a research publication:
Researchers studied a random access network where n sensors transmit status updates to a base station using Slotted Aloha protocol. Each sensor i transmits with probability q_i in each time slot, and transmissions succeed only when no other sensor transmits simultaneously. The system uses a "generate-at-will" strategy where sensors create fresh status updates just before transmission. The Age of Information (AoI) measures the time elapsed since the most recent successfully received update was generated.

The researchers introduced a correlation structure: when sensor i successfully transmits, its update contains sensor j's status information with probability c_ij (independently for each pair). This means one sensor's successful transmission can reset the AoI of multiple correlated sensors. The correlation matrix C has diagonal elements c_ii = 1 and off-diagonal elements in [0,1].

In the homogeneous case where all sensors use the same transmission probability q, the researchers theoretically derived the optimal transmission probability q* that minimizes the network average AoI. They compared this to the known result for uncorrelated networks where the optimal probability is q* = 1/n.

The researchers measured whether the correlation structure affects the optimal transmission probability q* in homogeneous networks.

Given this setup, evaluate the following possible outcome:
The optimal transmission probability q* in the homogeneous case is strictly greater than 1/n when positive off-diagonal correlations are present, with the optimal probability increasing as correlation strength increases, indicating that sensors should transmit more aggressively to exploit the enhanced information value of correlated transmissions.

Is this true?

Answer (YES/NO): NO